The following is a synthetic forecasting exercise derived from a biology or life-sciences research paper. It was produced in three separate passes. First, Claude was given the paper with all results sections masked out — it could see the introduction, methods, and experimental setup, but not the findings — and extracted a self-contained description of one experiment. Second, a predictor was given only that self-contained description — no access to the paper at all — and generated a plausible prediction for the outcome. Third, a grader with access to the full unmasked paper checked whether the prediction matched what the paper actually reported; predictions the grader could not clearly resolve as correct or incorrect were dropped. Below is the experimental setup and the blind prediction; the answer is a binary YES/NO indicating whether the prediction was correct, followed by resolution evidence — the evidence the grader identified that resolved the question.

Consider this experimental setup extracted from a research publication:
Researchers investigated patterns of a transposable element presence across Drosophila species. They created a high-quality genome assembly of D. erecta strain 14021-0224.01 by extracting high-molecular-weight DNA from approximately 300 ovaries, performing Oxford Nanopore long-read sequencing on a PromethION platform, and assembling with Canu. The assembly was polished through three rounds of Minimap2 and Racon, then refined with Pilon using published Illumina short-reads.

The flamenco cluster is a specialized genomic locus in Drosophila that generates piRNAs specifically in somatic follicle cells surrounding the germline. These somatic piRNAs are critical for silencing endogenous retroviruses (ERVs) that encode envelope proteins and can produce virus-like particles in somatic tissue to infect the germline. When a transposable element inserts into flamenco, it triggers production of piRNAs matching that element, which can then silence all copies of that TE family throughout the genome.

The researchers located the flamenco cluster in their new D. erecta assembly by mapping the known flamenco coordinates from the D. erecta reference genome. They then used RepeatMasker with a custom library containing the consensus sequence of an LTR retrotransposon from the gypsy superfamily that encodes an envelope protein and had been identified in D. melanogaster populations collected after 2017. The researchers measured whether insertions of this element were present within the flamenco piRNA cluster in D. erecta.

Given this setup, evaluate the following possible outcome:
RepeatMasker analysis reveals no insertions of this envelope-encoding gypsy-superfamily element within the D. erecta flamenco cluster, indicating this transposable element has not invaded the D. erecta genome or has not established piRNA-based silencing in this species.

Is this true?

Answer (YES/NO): NO